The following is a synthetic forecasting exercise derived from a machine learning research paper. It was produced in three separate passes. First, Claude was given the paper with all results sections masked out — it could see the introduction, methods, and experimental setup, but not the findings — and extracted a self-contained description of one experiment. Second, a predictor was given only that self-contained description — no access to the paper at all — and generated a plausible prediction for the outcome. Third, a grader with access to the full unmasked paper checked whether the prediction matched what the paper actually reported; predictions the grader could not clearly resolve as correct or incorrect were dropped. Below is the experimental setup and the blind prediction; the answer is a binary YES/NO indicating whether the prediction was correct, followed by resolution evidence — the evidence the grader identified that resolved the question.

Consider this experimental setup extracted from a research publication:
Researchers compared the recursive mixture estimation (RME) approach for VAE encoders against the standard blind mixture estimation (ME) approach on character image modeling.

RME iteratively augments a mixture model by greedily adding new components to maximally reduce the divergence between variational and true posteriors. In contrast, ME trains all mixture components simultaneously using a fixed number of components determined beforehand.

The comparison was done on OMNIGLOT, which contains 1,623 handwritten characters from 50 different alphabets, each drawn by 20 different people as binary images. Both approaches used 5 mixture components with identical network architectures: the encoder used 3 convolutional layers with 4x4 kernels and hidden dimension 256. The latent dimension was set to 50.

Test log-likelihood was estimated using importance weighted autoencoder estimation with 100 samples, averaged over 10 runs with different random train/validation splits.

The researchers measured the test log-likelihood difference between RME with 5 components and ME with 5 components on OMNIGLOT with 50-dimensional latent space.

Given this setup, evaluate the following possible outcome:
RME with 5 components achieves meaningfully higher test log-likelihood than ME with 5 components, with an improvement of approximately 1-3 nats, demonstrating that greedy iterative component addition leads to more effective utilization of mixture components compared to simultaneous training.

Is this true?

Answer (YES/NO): NO